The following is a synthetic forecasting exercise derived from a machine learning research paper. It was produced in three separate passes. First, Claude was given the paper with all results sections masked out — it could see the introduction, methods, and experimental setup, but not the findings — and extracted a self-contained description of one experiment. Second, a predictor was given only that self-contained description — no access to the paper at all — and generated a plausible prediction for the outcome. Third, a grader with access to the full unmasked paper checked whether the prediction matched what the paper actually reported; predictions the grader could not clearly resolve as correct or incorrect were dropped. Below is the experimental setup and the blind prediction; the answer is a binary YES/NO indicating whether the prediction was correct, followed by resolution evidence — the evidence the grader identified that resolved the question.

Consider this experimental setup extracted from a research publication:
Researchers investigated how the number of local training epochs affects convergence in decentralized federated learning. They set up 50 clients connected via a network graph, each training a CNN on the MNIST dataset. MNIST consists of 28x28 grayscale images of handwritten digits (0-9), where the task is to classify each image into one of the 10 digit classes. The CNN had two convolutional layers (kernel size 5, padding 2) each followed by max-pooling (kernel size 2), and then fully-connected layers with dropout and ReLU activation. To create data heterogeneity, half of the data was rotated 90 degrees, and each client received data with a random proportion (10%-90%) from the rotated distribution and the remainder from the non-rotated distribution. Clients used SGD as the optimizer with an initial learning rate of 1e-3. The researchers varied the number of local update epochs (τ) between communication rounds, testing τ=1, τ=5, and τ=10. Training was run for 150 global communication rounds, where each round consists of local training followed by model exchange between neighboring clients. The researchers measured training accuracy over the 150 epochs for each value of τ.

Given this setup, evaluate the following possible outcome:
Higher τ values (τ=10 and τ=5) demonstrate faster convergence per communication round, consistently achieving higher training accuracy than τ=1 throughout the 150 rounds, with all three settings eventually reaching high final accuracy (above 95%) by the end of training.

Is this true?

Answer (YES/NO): NO